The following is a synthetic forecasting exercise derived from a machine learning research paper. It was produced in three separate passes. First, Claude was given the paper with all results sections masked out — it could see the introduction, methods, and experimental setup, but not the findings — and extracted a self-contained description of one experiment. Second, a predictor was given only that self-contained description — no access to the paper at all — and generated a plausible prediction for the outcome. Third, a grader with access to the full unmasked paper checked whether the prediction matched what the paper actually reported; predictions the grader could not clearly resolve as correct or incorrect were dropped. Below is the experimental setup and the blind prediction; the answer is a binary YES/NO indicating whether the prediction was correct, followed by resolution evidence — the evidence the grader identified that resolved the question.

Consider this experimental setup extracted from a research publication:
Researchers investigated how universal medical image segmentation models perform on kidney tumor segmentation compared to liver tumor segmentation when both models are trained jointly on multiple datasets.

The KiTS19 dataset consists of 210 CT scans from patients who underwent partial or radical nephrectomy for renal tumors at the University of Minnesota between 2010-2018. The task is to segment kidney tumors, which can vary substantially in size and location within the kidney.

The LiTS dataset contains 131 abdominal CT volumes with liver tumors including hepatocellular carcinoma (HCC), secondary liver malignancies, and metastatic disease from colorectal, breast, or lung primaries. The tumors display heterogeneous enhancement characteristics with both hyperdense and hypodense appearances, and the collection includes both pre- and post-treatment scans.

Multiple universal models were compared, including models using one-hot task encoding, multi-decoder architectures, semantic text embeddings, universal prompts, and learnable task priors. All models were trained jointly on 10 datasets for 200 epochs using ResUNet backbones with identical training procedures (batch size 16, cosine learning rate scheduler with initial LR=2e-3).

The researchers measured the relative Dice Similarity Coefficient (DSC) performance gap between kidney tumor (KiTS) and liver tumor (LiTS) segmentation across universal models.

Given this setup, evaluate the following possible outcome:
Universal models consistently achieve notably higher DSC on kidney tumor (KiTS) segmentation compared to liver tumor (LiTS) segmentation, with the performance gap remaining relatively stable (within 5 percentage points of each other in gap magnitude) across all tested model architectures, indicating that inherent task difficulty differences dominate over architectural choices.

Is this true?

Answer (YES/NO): NO